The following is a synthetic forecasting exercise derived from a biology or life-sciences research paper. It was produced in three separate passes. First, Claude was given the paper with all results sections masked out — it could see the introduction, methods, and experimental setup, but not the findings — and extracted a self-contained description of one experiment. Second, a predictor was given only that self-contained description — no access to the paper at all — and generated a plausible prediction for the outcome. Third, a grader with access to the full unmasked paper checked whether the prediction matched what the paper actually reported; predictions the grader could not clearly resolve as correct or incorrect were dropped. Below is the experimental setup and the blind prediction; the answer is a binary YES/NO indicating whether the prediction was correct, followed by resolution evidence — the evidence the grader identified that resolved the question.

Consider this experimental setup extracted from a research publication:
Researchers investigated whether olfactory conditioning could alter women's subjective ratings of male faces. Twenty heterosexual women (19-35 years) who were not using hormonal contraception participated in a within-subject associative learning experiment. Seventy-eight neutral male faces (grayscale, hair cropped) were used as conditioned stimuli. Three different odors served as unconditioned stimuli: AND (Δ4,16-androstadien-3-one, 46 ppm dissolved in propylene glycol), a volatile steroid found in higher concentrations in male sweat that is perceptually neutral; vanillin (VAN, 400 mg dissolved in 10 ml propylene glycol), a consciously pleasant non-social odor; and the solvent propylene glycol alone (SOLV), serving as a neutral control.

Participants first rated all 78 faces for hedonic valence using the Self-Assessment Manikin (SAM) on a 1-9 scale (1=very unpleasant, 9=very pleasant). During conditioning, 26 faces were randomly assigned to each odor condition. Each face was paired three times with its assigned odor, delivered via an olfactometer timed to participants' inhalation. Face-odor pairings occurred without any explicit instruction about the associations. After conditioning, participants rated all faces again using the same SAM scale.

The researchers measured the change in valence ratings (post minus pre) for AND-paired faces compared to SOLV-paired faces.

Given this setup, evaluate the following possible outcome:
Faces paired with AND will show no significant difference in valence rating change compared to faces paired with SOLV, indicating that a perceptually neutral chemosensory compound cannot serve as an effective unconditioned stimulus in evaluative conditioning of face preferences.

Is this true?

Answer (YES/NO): NO